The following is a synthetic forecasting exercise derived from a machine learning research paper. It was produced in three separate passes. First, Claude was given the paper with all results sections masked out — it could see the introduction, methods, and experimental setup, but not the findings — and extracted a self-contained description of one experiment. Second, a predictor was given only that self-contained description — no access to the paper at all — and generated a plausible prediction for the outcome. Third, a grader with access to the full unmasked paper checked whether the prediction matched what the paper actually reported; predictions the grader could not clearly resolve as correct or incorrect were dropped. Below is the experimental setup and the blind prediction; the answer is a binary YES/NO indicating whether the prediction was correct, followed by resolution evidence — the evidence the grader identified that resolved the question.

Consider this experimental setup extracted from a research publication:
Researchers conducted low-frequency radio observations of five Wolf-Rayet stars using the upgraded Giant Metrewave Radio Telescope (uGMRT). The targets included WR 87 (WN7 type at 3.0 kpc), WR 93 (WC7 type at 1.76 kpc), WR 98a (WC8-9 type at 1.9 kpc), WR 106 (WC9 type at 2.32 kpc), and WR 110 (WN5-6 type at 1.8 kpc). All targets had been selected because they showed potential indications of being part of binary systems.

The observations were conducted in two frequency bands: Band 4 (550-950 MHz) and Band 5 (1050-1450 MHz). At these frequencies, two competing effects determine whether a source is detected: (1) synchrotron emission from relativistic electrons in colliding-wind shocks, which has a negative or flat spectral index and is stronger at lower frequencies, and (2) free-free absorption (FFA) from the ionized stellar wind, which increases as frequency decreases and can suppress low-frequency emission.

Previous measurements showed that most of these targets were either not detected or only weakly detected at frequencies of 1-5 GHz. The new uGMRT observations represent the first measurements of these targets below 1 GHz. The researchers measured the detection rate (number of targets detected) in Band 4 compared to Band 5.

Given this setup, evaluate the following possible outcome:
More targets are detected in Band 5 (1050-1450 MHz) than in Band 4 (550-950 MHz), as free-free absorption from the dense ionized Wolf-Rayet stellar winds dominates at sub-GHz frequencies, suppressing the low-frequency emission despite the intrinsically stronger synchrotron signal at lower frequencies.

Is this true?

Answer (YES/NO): NO